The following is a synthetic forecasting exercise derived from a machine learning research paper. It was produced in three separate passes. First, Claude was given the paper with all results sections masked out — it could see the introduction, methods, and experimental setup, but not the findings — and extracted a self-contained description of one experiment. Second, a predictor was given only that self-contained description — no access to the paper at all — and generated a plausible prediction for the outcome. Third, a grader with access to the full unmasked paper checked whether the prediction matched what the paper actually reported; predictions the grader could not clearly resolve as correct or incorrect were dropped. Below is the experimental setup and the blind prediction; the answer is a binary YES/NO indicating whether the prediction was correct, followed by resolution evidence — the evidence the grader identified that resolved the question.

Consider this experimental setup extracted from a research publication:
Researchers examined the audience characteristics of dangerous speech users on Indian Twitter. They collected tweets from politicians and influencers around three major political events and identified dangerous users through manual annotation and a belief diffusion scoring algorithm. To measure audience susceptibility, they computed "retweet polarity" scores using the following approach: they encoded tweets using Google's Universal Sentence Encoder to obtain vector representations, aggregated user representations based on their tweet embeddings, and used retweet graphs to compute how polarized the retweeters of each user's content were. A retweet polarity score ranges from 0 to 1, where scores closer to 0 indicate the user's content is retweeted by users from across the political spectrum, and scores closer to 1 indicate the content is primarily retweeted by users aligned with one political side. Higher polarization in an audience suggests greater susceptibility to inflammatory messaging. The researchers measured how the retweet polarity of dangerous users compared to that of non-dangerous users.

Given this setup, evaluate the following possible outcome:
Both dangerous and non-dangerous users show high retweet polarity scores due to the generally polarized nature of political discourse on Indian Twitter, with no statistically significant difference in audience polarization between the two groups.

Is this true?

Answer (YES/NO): NO